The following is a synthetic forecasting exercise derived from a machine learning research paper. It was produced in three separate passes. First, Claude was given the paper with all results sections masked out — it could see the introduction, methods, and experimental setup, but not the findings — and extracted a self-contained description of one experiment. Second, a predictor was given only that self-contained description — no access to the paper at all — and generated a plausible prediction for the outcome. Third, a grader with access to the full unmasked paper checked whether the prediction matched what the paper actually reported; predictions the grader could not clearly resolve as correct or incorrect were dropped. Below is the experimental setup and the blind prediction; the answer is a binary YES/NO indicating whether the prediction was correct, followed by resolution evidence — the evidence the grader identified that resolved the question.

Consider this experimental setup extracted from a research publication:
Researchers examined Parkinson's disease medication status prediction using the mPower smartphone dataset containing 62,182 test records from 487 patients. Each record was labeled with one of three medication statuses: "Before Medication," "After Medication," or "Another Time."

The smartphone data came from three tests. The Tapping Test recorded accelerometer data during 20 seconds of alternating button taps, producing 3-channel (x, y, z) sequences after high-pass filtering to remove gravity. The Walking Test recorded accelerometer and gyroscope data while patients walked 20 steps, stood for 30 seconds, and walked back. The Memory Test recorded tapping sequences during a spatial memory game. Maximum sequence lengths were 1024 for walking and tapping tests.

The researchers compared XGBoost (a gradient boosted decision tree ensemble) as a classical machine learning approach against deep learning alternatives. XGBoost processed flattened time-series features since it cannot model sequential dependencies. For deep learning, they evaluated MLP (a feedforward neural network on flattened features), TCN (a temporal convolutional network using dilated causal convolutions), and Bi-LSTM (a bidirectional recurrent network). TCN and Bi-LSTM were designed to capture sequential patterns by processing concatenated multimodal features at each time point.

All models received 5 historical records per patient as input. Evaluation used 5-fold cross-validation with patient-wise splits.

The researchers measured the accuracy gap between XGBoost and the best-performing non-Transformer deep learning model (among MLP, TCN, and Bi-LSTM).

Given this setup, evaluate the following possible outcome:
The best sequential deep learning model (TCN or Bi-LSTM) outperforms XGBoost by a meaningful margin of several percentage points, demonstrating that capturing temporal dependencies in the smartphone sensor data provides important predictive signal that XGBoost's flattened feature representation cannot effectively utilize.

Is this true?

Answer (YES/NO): YES